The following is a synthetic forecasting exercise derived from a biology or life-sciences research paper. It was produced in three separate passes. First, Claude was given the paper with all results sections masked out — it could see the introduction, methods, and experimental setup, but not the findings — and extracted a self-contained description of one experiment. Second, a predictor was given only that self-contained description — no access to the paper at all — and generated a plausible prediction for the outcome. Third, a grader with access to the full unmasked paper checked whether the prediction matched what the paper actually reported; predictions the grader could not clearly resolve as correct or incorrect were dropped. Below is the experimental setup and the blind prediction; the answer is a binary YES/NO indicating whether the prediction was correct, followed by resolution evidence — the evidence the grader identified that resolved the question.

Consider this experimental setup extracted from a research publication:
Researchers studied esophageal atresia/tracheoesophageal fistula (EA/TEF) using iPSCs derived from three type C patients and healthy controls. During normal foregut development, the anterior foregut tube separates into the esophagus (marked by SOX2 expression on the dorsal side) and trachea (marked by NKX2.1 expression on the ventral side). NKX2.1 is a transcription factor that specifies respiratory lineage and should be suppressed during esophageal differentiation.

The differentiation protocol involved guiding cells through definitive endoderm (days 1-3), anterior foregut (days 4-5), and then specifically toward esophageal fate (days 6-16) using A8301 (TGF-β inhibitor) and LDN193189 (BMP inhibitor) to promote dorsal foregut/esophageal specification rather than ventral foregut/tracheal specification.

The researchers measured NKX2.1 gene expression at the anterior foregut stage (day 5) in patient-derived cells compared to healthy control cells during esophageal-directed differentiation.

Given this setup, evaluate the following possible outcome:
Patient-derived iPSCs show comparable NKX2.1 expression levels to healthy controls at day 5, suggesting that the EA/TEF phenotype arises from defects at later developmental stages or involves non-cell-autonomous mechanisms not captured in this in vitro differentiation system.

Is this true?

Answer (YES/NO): YES